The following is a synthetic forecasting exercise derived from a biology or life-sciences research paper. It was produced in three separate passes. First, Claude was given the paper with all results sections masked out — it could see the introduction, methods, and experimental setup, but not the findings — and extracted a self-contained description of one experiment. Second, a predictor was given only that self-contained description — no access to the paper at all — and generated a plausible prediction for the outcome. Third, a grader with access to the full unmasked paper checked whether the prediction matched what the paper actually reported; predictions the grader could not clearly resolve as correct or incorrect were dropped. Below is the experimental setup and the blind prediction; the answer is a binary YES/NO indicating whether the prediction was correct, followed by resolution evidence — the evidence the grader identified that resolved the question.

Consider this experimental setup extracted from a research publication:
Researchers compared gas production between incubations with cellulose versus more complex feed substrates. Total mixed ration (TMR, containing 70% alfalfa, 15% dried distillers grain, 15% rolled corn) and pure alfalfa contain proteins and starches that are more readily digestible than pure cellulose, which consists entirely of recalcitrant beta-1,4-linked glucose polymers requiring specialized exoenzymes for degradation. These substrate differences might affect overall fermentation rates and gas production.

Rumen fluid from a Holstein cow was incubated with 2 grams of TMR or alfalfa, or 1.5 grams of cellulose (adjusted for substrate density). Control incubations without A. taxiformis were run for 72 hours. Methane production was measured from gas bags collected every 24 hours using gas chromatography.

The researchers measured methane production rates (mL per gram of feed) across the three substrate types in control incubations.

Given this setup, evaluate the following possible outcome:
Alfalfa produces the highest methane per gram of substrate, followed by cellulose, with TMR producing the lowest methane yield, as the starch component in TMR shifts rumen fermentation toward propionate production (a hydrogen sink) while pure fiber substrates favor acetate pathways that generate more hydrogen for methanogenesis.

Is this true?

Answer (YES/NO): NO